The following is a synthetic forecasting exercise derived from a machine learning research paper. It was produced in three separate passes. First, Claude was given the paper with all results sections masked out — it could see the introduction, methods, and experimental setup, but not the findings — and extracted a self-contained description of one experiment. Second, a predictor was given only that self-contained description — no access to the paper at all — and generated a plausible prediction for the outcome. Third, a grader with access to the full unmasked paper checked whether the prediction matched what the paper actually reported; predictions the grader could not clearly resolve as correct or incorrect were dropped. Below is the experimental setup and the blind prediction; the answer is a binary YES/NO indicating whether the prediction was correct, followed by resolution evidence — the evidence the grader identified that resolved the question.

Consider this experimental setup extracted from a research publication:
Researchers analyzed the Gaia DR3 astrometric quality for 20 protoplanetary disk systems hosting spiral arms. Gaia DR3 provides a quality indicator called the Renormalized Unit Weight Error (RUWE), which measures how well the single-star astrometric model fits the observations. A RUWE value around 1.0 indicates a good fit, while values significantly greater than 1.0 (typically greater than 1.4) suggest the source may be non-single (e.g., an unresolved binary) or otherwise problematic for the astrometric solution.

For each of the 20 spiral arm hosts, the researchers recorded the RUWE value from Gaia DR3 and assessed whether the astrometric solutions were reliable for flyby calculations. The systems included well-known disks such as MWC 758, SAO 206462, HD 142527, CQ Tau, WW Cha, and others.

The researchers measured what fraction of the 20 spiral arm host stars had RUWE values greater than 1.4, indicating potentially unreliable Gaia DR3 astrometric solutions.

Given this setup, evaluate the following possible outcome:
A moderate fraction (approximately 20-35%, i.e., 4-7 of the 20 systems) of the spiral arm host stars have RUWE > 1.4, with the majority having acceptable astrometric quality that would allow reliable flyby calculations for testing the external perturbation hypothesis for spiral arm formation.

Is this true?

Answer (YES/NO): YES